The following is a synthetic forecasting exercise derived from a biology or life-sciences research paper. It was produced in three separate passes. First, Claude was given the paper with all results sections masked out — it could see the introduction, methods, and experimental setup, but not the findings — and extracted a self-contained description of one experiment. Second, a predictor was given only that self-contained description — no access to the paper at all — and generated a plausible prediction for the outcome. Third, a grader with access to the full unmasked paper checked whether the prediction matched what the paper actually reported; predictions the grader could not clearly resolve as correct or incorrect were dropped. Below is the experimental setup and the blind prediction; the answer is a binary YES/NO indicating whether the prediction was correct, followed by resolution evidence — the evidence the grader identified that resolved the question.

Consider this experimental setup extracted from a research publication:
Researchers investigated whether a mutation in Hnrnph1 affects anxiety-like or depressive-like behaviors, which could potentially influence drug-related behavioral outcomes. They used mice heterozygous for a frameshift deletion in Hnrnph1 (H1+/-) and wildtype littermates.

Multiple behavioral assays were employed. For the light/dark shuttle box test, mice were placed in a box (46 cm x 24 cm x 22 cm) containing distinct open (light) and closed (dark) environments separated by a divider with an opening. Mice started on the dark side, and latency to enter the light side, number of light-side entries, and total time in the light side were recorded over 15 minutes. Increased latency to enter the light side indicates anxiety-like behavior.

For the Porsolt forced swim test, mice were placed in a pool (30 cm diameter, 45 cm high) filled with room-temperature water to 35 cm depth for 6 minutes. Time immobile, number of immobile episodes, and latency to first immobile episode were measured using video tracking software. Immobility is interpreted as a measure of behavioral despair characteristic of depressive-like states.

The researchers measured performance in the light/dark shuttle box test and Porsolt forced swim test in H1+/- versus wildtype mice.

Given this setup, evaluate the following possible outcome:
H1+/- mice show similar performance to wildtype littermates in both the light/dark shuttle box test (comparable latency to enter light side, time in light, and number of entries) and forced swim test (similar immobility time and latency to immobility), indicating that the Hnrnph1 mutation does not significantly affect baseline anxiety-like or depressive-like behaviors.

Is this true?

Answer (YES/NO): YES